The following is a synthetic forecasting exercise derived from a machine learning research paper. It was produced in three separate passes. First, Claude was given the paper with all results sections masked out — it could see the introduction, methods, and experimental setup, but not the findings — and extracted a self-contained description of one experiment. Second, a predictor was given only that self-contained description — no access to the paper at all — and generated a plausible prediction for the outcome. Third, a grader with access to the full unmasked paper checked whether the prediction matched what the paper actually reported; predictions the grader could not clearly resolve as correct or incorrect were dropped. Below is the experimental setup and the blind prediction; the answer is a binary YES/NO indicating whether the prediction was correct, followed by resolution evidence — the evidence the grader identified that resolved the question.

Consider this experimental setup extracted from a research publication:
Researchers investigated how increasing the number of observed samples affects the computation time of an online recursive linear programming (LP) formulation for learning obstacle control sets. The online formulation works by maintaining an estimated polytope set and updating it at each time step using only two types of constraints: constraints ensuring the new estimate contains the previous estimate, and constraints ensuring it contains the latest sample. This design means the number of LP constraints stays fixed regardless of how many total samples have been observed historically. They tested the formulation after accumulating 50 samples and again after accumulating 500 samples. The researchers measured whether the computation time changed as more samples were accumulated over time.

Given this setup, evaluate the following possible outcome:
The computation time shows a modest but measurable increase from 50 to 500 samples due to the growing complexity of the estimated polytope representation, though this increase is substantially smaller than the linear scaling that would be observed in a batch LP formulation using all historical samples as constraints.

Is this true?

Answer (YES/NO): NO